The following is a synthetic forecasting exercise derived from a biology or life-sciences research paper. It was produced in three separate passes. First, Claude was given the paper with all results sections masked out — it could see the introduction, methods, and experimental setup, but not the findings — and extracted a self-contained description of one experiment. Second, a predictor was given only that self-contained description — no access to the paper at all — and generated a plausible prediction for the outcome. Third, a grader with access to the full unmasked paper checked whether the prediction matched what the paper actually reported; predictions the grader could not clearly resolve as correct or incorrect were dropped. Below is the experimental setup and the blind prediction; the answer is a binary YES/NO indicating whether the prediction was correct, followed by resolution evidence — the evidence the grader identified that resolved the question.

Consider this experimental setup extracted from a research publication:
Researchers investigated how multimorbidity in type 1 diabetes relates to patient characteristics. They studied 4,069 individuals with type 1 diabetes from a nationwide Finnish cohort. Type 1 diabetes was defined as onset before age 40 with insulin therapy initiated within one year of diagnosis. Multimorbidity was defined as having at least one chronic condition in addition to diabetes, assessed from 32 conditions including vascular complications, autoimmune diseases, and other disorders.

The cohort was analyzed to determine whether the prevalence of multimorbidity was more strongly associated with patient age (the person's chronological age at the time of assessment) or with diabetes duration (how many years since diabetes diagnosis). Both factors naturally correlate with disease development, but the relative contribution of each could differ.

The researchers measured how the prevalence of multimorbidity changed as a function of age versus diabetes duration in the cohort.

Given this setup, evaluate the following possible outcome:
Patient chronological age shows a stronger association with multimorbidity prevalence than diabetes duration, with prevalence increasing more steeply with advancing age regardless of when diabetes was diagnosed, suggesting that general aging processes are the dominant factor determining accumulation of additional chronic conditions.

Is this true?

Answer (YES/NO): NO